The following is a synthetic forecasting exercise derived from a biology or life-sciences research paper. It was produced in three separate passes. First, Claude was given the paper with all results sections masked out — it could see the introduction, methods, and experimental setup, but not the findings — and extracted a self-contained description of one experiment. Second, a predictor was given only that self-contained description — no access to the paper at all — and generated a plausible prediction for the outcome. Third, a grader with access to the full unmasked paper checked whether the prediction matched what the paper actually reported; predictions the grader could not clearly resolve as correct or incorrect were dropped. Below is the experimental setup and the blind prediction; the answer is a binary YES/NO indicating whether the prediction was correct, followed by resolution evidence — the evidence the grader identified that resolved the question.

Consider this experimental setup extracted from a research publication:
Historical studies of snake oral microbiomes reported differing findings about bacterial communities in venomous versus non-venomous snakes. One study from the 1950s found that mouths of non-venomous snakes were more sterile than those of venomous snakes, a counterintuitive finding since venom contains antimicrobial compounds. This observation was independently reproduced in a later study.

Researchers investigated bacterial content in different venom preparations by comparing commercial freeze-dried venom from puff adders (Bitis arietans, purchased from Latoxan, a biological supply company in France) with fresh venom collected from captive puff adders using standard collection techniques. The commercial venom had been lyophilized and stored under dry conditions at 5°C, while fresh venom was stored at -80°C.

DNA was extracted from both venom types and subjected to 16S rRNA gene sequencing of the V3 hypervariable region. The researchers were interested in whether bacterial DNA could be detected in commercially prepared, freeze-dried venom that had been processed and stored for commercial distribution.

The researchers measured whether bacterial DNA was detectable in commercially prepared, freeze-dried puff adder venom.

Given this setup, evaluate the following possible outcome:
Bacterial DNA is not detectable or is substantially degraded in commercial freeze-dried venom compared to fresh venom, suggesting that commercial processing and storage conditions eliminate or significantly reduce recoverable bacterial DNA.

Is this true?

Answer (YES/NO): NO